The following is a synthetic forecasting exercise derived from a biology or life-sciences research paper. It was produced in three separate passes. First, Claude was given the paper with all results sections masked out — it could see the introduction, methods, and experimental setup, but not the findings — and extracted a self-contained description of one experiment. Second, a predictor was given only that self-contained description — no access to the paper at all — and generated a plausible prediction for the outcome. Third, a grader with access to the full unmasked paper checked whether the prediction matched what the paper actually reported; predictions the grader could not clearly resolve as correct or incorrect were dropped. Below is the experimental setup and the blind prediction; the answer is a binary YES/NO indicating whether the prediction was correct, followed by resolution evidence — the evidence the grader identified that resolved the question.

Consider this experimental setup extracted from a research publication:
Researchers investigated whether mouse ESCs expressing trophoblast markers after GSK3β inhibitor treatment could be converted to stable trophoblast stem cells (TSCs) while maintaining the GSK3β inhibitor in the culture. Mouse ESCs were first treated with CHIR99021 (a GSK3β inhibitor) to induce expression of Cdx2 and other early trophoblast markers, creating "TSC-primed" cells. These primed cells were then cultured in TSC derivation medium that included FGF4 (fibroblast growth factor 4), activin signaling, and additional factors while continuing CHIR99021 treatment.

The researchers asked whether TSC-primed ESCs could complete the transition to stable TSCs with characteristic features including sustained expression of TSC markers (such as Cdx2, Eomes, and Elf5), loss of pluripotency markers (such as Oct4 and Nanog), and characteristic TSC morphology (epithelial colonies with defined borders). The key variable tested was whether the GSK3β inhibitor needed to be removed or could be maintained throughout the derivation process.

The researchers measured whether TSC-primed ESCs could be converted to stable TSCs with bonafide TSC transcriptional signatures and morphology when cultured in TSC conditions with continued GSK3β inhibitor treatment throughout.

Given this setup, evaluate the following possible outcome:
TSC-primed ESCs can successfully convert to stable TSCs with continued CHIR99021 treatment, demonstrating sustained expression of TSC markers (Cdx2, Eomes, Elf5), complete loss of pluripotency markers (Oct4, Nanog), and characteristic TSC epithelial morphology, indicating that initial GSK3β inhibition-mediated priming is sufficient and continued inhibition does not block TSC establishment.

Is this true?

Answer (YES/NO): NO